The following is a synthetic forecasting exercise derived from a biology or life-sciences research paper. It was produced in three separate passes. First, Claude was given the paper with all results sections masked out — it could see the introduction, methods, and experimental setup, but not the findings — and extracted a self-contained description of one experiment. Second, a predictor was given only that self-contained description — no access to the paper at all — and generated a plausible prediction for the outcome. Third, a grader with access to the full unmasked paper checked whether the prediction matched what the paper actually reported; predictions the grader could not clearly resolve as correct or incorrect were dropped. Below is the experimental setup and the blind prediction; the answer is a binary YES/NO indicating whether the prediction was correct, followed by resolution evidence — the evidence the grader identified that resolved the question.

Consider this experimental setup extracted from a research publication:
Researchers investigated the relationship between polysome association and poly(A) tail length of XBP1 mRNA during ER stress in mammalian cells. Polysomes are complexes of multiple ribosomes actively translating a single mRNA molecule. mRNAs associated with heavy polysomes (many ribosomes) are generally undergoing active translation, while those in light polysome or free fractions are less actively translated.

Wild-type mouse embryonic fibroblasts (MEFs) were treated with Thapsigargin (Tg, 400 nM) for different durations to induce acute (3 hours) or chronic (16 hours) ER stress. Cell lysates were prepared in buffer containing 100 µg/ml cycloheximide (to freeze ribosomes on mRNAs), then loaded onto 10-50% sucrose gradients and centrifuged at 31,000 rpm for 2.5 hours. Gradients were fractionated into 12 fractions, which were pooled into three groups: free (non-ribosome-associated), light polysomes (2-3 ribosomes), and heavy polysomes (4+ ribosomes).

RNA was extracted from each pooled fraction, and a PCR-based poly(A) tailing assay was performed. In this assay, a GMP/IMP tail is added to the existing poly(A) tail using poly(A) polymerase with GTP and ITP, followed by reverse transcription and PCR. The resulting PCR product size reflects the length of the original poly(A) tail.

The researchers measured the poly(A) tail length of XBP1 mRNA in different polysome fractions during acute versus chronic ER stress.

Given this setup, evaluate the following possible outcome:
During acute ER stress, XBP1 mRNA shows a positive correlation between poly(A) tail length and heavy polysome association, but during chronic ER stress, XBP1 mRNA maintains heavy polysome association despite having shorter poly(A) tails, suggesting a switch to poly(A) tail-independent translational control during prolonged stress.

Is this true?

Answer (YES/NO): NO